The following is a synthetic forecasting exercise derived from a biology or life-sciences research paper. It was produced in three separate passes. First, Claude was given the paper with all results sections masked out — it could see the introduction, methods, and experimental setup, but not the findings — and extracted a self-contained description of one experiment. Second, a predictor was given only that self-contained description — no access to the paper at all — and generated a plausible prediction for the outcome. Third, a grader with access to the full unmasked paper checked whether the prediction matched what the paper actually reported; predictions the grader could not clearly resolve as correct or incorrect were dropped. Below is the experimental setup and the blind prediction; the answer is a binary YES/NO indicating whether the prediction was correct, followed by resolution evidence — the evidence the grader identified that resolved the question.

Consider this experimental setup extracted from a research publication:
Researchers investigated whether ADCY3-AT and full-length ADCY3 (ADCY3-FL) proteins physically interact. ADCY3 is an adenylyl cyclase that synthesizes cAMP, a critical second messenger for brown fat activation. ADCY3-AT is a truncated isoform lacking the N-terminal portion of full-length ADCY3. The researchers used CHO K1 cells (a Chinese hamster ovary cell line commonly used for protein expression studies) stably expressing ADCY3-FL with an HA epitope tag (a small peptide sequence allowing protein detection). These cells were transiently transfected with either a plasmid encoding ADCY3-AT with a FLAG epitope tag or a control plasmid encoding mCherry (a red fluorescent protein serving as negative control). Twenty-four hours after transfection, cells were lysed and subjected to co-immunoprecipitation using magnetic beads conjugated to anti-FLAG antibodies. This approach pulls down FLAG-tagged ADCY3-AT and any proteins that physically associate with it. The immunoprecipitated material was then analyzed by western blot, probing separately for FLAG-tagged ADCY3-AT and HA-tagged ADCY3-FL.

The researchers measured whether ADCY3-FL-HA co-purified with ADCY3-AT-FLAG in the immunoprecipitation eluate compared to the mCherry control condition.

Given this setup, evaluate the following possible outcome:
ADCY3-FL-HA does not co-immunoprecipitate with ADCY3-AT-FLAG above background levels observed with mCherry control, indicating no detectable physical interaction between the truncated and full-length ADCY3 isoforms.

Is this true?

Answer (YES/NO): NO